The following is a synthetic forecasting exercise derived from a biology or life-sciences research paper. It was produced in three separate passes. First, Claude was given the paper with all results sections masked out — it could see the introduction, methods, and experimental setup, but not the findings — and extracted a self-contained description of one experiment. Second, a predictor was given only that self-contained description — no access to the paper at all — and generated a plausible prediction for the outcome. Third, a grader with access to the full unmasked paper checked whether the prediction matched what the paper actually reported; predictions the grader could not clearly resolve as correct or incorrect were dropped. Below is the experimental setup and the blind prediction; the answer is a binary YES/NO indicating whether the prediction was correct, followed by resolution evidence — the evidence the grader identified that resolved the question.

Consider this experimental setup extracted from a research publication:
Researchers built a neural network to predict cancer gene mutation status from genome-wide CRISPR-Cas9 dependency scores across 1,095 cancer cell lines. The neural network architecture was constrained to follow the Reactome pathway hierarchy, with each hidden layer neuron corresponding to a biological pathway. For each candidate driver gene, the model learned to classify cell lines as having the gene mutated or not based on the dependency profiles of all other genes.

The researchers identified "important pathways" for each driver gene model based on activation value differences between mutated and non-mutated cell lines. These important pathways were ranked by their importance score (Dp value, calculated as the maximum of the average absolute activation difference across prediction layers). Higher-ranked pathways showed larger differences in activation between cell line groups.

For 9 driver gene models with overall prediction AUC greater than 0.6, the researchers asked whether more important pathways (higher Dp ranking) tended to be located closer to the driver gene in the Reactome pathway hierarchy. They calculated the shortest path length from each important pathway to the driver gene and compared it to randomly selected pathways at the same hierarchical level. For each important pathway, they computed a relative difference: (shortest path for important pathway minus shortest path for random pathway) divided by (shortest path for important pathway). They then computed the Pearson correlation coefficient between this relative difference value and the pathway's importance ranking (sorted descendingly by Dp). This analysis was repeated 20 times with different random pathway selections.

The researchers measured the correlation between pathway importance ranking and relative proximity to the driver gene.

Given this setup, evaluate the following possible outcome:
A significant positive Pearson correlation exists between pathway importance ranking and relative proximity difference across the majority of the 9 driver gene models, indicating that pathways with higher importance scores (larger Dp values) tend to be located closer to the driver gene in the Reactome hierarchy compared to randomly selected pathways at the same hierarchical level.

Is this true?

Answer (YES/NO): YES